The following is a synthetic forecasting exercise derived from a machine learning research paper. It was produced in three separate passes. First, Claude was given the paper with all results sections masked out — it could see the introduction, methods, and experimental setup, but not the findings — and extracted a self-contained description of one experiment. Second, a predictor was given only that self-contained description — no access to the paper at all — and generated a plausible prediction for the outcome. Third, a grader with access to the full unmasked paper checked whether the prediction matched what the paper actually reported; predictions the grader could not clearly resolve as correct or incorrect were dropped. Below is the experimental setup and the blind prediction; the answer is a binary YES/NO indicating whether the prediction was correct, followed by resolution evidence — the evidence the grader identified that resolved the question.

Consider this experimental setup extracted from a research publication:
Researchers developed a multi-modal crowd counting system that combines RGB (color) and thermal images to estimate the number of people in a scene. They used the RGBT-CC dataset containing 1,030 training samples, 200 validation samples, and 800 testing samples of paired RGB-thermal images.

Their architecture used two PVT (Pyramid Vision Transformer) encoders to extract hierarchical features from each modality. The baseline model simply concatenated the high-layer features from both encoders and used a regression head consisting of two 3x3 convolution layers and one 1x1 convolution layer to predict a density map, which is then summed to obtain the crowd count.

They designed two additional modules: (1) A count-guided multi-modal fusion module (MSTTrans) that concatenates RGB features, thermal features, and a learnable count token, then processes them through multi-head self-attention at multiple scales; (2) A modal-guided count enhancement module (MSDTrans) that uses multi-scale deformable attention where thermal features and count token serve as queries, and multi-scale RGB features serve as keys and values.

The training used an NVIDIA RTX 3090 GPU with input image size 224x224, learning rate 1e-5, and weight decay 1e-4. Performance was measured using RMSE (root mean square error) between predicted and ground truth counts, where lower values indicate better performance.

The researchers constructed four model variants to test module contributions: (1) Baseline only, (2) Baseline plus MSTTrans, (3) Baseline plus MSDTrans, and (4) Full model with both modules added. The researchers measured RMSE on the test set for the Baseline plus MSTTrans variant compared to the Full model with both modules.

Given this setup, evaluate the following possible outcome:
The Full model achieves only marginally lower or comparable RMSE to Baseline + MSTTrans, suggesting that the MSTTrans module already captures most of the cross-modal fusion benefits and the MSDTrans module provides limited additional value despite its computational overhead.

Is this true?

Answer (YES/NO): NO